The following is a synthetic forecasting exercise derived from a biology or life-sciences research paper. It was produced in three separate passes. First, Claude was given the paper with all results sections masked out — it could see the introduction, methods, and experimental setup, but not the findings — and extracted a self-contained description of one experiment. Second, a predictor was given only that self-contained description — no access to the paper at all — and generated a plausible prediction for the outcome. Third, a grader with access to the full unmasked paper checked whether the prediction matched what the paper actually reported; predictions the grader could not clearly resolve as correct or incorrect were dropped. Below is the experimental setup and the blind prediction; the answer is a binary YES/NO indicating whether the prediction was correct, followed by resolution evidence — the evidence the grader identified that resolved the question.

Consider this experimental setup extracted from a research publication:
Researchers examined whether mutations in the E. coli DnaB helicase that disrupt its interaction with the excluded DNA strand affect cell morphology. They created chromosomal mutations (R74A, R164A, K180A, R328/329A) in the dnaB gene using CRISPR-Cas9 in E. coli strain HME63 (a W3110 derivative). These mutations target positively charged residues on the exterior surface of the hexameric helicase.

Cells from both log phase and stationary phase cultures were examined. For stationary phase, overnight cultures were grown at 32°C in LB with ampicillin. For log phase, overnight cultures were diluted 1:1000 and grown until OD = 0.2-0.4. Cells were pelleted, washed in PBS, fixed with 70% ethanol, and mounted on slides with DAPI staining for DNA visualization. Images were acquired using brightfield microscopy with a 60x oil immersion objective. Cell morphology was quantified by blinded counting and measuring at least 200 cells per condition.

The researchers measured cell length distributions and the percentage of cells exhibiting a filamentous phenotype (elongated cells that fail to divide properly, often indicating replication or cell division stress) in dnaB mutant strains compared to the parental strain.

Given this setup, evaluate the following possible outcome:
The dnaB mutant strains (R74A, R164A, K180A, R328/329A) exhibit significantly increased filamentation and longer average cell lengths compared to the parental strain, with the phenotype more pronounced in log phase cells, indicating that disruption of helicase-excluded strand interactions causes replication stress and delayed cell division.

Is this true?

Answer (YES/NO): NO